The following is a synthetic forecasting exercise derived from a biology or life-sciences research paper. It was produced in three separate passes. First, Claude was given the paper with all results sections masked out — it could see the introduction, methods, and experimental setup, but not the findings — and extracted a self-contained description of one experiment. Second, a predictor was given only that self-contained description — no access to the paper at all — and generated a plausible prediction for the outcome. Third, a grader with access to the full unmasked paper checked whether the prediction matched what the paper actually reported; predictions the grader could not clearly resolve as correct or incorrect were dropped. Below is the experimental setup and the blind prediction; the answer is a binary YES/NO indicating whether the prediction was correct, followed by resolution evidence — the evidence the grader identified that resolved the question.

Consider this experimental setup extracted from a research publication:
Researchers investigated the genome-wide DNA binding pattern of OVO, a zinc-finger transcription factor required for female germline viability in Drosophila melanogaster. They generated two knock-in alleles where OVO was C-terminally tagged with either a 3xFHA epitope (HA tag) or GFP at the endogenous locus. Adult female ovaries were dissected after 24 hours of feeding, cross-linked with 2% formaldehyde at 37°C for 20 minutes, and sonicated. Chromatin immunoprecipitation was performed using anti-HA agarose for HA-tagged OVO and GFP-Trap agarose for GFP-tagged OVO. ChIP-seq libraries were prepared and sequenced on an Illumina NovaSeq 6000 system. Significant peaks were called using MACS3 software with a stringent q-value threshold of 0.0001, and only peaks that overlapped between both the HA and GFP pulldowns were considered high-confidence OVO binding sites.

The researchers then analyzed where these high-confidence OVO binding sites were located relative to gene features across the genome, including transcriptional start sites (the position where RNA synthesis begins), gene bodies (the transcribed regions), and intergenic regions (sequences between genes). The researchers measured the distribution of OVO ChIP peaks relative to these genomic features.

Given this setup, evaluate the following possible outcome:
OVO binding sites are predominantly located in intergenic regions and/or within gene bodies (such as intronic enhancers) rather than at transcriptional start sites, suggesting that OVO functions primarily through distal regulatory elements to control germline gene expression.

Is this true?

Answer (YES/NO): NO